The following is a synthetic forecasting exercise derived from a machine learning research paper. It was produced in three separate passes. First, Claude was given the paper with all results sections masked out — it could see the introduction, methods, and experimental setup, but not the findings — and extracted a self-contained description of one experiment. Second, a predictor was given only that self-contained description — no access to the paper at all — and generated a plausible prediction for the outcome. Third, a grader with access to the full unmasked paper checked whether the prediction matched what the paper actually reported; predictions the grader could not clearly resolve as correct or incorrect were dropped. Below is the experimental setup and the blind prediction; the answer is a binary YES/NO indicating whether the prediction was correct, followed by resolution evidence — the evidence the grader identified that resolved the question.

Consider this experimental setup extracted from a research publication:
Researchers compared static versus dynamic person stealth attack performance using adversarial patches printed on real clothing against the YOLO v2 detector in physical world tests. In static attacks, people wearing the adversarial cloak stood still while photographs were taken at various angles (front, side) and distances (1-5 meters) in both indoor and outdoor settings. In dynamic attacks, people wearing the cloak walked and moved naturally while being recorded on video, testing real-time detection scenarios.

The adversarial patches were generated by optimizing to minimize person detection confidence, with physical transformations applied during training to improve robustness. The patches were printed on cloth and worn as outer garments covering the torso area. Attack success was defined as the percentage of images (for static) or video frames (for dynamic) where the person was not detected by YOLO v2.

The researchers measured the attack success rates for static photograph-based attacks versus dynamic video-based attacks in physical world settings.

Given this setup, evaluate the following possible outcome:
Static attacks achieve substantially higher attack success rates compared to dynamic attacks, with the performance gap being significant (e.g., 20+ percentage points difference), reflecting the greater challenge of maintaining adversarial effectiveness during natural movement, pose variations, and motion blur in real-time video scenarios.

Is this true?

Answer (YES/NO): YES